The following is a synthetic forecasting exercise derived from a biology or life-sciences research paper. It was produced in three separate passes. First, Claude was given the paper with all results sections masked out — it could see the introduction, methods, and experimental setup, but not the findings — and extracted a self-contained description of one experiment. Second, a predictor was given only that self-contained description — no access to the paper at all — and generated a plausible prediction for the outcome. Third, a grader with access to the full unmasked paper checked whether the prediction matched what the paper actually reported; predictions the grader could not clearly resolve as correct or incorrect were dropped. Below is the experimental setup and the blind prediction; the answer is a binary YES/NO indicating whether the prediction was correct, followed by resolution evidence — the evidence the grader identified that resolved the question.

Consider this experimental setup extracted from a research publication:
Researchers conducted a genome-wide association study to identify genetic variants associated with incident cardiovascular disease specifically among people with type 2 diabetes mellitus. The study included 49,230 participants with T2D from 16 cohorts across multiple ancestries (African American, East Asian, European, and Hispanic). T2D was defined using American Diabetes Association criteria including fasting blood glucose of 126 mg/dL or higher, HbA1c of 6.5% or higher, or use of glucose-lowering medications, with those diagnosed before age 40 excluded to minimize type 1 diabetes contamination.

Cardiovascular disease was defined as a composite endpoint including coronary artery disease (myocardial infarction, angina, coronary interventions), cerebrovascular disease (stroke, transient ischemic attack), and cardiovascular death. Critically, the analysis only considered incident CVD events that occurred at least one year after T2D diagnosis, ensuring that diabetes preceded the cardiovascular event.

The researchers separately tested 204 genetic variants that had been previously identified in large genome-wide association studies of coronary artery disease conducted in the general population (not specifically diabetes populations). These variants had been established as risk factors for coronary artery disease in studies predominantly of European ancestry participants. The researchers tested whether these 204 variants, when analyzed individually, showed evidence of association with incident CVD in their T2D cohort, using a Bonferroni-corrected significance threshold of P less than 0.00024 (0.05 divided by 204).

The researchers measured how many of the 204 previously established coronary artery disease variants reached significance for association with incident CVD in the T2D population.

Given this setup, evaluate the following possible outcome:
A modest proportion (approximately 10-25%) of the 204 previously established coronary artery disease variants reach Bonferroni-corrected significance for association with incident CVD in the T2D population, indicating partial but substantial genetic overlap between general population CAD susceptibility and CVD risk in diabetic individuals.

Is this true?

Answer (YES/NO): NO